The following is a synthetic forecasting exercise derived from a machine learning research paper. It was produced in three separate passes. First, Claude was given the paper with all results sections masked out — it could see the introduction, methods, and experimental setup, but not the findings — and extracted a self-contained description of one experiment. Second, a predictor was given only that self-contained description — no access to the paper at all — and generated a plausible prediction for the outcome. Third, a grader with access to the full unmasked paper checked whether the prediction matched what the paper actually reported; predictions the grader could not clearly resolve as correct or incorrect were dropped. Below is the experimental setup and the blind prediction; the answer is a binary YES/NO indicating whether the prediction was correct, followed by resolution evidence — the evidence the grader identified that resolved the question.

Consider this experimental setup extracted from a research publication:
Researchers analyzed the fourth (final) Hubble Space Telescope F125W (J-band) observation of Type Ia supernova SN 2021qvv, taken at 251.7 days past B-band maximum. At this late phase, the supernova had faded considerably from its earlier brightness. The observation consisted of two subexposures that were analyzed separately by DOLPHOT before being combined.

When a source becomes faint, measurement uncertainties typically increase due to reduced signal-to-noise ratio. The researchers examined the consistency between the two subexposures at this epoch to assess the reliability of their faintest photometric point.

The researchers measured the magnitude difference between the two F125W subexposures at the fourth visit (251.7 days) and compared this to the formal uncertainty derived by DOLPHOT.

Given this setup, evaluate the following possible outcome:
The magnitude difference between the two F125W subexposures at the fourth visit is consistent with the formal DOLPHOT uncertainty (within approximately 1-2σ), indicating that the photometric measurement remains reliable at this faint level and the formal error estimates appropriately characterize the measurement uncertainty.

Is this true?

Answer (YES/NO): NO